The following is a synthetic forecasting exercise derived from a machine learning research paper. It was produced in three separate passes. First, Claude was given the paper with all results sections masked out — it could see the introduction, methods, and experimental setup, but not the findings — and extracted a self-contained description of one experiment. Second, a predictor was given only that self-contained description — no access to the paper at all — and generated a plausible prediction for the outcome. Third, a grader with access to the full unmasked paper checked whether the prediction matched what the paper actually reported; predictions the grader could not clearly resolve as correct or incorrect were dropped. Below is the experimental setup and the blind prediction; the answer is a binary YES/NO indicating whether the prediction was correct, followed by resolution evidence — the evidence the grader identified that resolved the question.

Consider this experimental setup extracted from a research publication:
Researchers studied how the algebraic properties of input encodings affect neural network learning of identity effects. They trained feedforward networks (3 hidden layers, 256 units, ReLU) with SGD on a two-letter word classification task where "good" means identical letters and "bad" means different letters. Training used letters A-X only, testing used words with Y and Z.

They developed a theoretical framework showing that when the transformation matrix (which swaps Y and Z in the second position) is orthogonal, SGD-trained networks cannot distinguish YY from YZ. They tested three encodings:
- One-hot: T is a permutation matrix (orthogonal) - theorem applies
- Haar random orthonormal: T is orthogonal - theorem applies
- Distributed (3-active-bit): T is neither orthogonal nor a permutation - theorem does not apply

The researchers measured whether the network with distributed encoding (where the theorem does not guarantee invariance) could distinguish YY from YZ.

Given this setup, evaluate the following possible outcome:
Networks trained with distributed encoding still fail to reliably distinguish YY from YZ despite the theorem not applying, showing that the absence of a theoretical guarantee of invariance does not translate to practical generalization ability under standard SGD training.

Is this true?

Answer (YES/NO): NO